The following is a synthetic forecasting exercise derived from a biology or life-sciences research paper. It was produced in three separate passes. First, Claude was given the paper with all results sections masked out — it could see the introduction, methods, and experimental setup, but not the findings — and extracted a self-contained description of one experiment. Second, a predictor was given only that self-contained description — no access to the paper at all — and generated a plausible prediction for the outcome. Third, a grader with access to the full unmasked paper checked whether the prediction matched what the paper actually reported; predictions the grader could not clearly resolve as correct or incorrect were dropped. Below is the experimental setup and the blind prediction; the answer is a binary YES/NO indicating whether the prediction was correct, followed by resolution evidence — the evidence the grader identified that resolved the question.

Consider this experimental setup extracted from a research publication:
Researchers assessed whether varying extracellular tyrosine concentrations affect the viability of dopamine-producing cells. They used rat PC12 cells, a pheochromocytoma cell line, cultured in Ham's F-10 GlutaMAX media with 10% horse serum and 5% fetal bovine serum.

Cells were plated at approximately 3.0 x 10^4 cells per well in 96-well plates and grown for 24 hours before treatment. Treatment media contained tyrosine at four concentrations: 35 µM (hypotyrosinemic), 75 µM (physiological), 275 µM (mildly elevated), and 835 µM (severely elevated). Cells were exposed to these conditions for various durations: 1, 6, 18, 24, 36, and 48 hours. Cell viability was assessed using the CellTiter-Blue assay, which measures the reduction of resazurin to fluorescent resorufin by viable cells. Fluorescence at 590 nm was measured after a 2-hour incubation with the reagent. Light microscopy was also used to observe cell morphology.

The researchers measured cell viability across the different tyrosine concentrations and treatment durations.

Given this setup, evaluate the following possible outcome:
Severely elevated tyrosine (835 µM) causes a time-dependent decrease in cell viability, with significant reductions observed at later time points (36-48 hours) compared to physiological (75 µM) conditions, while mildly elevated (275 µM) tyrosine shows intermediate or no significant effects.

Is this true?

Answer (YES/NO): NO